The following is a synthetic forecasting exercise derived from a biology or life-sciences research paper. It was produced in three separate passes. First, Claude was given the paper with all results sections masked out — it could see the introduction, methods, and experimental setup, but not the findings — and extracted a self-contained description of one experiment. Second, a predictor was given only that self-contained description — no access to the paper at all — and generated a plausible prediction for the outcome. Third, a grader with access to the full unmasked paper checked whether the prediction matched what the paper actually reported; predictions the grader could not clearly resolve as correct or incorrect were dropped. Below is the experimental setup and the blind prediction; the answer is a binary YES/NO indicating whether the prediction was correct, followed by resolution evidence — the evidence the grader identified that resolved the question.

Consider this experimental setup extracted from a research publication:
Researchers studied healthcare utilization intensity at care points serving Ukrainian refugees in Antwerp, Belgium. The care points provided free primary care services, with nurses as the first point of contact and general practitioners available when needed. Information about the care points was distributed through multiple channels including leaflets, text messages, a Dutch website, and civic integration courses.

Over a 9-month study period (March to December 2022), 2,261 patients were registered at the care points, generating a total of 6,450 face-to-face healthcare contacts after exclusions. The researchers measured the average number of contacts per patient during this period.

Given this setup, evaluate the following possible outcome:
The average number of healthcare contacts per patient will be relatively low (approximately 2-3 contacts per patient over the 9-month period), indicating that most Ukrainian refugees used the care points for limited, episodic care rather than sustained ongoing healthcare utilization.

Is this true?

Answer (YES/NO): YES